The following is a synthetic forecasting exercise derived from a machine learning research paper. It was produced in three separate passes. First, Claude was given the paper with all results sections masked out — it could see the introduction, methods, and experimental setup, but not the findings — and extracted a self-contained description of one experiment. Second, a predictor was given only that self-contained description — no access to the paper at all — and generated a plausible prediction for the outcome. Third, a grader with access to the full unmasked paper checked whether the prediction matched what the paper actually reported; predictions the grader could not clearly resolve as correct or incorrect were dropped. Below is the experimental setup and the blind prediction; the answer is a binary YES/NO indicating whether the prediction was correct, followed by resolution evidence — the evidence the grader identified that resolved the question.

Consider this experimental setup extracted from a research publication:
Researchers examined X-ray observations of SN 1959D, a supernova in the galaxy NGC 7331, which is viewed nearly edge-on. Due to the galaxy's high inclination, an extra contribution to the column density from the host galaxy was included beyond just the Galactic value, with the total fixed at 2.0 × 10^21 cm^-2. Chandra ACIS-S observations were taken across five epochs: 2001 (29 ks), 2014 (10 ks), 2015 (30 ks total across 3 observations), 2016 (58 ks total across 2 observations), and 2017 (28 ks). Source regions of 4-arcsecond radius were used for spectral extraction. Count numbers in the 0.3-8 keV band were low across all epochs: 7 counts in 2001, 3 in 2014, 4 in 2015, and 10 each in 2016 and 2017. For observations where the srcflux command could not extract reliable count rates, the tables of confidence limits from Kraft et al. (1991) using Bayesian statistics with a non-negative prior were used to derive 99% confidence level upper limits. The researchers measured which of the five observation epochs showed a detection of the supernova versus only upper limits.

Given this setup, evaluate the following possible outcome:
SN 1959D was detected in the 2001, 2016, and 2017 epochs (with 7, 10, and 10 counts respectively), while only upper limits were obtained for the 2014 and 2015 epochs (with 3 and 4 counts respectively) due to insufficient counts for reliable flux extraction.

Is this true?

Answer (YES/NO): NO